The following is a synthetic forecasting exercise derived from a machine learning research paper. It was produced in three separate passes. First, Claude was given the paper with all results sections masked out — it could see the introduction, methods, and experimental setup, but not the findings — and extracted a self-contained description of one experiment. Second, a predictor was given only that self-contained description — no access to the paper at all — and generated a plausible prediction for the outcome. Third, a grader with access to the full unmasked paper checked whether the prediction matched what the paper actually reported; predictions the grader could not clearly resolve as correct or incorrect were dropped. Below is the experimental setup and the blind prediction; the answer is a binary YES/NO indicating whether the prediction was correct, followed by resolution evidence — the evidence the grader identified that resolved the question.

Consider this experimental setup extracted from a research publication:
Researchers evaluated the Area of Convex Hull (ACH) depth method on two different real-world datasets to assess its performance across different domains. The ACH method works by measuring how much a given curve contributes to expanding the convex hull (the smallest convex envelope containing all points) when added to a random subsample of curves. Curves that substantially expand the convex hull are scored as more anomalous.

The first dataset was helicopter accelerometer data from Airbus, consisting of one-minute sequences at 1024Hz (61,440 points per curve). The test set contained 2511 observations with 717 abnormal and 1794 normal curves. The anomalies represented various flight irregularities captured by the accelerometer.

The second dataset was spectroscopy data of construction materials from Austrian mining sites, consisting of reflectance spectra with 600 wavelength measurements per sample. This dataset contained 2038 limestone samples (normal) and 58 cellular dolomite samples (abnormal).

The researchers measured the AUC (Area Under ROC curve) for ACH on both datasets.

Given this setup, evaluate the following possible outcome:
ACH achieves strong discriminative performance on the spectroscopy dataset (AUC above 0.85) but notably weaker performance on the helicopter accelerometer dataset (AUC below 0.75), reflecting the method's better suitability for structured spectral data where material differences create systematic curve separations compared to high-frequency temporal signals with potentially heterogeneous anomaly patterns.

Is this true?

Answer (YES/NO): NO